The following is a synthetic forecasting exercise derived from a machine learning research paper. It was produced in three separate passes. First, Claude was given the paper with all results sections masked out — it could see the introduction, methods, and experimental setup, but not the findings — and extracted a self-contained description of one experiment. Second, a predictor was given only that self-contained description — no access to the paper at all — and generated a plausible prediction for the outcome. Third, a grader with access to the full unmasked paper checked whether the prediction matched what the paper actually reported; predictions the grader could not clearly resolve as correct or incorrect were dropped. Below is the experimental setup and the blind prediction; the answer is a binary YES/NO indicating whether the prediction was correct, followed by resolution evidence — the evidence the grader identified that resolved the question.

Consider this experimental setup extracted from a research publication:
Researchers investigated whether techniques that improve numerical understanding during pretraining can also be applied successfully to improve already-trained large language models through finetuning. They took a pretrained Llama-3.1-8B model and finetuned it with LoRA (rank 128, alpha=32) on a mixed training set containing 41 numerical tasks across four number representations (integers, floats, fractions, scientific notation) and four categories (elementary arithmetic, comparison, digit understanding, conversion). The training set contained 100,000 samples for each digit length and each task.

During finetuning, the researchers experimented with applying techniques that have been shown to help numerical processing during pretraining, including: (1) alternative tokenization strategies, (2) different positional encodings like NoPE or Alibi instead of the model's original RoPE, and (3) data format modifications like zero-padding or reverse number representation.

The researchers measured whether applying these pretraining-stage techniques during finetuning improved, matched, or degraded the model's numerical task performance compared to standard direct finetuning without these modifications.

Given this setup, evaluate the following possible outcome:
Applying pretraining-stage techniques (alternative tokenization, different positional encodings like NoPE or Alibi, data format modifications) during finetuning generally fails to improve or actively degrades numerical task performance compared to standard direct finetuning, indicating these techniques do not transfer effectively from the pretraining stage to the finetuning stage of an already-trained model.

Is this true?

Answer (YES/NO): YES